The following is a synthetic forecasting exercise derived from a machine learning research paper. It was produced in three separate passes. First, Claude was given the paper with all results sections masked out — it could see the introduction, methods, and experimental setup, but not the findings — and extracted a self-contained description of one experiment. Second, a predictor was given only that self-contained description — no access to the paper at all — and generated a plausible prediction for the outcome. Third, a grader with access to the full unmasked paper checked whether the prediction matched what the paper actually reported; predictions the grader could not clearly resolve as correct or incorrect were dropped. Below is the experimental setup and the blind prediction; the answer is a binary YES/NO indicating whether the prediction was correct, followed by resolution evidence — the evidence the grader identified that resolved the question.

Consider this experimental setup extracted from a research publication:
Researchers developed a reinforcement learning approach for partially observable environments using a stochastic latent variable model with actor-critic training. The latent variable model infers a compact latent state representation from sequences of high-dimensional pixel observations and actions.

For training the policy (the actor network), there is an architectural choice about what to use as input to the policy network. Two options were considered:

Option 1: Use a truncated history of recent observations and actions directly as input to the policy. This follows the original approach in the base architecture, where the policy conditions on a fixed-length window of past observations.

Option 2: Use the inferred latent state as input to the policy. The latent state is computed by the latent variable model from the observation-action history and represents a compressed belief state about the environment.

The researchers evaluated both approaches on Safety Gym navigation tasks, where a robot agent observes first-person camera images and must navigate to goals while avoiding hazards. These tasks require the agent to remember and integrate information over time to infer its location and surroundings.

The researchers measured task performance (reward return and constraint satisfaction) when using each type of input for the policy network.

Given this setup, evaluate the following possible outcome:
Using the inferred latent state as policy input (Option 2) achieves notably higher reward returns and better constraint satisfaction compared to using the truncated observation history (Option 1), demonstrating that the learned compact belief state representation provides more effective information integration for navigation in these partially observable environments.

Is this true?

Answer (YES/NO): NO